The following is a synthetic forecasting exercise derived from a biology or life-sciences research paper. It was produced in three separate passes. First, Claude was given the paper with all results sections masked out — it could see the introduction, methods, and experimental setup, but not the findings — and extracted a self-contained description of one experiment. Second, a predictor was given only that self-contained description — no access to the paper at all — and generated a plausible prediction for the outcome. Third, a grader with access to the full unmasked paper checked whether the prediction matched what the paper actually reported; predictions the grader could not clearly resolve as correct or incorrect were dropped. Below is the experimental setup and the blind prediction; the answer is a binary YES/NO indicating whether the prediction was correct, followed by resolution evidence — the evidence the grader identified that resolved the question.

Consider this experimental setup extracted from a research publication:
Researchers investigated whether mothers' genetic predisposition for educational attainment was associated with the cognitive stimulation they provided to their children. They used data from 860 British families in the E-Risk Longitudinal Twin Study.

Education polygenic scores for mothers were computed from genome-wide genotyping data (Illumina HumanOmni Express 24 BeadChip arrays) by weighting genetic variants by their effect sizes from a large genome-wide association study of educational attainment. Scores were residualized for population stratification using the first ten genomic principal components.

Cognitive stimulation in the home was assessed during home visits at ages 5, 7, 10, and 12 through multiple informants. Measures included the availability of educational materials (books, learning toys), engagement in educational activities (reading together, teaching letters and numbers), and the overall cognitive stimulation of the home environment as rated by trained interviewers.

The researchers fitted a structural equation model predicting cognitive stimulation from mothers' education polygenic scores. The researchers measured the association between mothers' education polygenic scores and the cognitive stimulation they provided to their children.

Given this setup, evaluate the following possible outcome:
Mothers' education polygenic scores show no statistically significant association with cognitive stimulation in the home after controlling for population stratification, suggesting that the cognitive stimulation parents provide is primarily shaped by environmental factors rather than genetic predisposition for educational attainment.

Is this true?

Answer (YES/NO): NO